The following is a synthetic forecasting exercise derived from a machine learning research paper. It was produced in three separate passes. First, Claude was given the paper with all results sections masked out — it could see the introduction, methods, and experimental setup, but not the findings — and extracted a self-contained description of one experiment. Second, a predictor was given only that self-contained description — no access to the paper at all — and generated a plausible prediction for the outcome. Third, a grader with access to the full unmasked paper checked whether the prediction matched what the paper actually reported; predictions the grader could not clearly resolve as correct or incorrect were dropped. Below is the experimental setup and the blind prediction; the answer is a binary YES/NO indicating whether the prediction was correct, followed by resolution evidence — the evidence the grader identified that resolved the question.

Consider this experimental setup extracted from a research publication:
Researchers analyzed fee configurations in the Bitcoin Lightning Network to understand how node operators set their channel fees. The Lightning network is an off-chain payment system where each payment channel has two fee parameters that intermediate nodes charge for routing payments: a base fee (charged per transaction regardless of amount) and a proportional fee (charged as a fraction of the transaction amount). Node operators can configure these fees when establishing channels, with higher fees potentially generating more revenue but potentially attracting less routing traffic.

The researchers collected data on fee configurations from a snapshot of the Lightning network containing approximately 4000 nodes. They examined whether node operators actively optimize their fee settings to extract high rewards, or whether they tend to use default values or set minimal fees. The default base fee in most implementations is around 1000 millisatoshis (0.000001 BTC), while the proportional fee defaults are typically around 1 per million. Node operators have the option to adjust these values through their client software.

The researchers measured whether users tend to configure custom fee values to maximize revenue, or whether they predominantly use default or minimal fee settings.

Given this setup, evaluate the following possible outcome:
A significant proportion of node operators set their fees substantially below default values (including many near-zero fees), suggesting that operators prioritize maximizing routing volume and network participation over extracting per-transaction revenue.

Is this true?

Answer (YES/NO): YES